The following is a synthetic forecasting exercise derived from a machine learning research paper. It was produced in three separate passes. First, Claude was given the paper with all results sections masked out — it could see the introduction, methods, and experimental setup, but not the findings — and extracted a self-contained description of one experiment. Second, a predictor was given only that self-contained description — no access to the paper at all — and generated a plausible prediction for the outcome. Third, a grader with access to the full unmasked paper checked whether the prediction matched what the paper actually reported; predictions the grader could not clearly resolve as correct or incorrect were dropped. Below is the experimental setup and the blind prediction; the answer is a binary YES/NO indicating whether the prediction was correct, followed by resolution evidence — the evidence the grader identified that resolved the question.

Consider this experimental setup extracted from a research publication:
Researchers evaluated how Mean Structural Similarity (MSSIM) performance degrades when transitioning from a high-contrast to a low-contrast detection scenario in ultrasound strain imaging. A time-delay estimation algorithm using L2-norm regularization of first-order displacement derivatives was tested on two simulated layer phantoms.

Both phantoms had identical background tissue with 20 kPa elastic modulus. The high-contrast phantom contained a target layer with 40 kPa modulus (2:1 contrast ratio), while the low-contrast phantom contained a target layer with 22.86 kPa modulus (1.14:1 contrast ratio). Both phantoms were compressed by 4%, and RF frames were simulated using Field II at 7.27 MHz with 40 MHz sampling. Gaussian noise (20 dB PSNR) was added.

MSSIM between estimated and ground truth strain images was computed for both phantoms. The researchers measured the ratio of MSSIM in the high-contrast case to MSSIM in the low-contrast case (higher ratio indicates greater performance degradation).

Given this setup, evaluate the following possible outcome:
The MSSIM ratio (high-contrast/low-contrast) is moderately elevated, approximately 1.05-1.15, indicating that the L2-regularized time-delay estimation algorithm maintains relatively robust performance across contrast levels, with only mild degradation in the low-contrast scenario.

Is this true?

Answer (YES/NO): NO